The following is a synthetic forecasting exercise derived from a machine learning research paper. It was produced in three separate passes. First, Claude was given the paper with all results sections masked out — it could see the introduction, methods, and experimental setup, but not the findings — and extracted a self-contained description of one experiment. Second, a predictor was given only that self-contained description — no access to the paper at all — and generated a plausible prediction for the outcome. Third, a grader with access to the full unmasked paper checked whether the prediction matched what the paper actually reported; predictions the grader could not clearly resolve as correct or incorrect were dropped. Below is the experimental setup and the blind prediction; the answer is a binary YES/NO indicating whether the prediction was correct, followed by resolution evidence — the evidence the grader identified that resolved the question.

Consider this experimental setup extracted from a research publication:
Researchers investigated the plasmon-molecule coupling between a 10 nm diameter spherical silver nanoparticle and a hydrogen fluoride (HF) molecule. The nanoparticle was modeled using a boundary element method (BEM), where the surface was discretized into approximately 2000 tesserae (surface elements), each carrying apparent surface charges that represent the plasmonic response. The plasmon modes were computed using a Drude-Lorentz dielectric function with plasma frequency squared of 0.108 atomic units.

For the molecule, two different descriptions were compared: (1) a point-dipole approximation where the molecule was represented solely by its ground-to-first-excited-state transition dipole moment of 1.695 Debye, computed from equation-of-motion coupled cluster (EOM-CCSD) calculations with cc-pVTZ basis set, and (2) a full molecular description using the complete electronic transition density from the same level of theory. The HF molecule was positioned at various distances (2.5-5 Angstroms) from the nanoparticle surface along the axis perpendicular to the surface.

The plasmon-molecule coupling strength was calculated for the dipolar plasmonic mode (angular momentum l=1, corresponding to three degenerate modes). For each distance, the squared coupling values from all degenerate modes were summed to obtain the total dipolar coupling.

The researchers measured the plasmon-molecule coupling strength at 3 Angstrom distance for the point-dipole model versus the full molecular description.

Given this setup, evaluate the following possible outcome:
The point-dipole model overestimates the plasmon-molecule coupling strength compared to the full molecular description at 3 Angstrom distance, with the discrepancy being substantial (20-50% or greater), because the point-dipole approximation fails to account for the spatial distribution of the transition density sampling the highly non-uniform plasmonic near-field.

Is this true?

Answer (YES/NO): NO